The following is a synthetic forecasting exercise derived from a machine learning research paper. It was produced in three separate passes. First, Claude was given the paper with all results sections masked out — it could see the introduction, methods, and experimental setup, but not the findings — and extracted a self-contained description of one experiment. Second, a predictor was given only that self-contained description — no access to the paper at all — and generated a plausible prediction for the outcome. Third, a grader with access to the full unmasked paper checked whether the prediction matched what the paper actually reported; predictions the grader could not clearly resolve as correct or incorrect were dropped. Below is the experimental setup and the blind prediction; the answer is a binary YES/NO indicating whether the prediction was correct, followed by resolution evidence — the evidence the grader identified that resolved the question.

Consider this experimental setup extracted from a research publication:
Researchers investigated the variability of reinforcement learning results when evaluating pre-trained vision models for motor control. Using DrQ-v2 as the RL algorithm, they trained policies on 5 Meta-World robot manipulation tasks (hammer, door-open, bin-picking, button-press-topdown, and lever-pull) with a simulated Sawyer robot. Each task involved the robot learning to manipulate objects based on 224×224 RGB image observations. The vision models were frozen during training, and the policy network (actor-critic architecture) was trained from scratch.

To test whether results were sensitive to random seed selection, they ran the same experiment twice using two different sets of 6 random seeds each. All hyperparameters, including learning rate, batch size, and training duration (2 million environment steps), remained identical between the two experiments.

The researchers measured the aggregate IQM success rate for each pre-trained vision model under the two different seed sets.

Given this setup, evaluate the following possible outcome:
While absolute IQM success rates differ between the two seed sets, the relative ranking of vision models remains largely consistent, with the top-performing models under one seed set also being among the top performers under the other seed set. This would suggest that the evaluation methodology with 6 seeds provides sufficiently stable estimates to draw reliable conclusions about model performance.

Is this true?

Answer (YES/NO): NO